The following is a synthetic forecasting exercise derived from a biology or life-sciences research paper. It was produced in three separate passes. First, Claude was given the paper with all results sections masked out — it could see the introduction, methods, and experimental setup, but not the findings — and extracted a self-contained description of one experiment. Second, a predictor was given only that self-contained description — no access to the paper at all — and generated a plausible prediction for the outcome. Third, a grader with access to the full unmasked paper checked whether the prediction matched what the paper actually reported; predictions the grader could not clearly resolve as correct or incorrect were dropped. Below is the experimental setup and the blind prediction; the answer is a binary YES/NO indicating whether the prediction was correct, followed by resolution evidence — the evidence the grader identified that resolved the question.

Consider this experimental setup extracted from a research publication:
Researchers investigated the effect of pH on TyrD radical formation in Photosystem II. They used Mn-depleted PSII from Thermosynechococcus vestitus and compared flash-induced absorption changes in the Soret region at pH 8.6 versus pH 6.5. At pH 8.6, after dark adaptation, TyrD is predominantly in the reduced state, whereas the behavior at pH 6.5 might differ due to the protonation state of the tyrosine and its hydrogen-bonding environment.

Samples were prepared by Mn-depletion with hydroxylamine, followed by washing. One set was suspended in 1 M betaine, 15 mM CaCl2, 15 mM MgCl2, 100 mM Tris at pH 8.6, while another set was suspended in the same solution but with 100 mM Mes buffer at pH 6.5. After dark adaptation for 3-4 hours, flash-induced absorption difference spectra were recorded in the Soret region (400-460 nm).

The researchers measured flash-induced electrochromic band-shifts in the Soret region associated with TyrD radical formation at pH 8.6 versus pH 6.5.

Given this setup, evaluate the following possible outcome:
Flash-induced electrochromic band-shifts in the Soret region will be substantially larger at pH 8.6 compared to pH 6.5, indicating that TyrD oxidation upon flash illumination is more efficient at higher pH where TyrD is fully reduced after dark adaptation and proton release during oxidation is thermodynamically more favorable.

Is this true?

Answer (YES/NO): NO